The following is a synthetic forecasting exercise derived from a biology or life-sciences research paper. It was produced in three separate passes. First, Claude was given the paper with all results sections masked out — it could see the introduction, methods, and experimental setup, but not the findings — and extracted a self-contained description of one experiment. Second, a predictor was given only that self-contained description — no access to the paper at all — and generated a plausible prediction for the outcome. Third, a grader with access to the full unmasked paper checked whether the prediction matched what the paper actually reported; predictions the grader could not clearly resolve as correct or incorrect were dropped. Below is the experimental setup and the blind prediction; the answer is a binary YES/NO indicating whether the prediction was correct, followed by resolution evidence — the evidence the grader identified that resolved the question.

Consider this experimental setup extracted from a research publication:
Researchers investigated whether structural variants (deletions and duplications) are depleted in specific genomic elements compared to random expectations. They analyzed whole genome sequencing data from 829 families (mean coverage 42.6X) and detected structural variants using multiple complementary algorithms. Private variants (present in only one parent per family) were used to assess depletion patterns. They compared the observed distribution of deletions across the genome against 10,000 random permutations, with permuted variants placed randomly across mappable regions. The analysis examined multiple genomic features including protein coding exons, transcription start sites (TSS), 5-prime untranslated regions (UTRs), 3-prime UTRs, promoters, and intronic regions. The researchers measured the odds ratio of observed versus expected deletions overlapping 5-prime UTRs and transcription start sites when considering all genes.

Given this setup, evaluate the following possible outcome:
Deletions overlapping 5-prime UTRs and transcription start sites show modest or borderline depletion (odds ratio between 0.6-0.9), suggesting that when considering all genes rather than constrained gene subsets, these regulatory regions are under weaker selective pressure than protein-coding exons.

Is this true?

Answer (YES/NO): YES